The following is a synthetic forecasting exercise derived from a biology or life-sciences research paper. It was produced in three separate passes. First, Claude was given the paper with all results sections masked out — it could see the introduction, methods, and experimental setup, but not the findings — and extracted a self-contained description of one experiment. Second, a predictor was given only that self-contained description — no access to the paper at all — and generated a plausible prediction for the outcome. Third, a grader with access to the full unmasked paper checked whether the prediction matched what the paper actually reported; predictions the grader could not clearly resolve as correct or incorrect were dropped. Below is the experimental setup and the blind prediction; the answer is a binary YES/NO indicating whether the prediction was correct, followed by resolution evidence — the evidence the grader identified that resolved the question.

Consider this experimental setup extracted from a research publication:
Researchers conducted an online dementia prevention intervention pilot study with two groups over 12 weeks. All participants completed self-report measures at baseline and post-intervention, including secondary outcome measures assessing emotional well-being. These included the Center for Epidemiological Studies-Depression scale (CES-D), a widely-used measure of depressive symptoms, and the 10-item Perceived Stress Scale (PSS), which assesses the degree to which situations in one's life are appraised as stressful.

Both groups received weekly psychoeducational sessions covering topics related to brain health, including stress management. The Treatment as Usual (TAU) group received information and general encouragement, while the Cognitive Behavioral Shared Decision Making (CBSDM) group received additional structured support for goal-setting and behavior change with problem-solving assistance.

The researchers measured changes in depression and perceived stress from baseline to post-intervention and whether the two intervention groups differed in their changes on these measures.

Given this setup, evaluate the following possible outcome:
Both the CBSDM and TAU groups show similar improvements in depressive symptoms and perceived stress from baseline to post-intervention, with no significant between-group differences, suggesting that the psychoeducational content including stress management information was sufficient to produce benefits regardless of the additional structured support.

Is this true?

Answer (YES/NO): YES